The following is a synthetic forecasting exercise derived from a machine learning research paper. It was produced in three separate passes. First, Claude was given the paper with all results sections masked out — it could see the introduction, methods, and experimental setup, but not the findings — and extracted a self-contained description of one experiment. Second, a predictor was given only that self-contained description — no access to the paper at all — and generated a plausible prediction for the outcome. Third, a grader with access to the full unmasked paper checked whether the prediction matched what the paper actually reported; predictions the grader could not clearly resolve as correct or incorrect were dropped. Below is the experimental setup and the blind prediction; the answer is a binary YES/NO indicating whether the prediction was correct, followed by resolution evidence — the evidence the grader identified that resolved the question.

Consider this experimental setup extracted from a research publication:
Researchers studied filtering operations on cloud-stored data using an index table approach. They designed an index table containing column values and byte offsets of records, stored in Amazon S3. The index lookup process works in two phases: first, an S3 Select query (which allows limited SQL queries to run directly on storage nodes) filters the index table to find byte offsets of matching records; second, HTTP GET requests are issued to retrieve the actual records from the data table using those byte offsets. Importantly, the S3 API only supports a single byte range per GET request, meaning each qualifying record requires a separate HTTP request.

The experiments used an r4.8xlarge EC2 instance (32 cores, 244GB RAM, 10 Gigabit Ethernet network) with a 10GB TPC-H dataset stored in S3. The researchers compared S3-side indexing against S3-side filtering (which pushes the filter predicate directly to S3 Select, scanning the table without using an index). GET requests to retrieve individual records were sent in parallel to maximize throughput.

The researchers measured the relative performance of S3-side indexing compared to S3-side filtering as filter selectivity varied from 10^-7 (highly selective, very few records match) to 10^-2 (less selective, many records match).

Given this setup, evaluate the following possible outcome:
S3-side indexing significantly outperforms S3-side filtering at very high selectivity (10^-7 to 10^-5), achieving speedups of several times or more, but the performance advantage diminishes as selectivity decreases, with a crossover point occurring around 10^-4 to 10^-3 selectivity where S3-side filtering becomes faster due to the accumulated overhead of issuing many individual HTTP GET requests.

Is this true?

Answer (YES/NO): NO